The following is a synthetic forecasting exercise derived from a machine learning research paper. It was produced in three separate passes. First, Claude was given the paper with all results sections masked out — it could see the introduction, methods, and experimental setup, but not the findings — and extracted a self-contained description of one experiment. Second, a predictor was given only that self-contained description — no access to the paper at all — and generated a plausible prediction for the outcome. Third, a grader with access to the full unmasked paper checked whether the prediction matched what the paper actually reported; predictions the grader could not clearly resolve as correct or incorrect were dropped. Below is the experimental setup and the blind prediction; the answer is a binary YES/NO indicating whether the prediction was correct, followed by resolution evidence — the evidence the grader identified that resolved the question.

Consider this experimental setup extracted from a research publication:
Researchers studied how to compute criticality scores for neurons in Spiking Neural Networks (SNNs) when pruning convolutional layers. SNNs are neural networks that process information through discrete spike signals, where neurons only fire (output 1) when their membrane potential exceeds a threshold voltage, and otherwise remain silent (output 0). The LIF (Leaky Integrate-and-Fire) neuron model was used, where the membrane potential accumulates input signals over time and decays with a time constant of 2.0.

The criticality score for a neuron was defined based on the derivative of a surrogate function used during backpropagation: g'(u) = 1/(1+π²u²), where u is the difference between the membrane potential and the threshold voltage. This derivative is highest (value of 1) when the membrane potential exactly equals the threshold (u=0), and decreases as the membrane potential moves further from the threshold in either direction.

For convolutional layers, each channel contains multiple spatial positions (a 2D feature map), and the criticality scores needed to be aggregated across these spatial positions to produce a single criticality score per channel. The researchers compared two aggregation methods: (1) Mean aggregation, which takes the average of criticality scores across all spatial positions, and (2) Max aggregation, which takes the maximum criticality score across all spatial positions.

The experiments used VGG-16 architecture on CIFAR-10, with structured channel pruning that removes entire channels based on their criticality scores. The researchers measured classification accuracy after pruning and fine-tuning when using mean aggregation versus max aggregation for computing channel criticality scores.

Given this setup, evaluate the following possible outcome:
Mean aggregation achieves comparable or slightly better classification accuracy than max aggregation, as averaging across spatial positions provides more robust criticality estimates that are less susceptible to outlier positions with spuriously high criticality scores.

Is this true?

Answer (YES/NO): NO